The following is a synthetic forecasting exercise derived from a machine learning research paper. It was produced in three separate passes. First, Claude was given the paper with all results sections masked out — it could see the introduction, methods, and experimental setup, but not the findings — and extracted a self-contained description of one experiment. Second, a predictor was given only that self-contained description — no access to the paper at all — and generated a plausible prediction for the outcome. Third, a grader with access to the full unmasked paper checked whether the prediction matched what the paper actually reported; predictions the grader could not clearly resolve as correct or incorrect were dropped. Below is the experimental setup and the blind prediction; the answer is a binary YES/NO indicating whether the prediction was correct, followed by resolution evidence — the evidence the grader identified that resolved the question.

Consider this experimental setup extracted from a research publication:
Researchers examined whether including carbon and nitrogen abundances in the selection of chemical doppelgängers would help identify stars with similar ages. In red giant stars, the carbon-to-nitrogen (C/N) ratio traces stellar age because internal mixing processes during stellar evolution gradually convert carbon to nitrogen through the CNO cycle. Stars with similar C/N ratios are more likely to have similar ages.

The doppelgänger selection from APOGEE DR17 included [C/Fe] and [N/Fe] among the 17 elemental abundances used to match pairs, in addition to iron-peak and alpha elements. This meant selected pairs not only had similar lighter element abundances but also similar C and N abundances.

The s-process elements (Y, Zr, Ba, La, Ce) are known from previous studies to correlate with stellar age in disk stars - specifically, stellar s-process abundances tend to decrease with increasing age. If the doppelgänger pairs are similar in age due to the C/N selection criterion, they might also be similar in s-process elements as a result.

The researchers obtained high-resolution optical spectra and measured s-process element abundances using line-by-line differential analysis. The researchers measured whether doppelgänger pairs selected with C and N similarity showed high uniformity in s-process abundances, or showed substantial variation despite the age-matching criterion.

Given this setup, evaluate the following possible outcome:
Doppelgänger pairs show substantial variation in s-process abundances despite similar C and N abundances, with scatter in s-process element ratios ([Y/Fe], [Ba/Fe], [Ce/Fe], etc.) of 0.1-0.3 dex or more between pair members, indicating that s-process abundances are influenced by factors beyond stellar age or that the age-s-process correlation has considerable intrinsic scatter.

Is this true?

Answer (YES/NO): NO